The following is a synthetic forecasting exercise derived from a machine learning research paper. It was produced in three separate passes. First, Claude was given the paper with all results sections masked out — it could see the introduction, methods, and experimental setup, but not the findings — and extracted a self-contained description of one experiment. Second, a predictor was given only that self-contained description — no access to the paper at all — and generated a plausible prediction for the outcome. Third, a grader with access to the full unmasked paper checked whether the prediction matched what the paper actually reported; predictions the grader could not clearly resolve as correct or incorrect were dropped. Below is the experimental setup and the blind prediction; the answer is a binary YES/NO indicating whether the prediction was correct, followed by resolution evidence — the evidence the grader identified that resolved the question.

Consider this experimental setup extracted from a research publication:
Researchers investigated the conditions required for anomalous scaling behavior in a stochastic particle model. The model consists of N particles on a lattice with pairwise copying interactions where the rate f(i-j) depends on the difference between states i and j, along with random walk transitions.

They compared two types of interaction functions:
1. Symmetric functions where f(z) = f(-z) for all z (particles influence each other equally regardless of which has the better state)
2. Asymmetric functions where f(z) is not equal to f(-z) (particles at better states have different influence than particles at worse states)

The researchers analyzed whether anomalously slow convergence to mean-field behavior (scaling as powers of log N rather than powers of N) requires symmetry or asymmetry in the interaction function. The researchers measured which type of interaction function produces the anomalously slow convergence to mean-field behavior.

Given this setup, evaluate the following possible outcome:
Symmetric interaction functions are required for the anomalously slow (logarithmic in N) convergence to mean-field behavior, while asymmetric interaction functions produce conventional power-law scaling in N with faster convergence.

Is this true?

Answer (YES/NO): NO